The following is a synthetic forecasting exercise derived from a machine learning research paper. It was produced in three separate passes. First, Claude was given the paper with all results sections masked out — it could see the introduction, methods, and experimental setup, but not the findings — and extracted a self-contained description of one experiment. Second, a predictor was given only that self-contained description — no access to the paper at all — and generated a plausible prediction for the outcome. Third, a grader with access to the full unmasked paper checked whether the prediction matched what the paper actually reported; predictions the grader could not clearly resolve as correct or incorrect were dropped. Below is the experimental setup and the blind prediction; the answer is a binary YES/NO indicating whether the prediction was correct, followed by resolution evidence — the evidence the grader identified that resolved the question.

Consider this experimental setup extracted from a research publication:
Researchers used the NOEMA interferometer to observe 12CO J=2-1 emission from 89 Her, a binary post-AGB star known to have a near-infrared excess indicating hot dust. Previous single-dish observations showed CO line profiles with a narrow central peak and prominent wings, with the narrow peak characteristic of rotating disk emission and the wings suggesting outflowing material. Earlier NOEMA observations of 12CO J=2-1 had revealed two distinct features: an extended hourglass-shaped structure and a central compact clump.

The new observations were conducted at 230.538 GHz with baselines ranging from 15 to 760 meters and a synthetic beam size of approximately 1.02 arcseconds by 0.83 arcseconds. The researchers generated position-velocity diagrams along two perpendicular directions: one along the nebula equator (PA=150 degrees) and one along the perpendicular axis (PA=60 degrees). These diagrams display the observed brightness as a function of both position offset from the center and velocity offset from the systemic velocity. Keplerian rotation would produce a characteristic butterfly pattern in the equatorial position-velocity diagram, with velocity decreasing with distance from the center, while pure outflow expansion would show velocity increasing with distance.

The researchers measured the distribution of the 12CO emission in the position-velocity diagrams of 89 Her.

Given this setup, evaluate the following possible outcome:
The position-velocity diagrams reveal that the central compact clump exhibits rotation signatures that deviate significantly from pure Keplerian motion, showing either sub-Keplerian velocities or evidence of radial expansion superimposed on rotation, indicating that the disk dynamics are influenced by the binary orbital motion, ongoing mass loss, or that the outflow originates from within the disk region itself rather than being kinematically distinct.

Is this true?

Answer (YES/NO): NO